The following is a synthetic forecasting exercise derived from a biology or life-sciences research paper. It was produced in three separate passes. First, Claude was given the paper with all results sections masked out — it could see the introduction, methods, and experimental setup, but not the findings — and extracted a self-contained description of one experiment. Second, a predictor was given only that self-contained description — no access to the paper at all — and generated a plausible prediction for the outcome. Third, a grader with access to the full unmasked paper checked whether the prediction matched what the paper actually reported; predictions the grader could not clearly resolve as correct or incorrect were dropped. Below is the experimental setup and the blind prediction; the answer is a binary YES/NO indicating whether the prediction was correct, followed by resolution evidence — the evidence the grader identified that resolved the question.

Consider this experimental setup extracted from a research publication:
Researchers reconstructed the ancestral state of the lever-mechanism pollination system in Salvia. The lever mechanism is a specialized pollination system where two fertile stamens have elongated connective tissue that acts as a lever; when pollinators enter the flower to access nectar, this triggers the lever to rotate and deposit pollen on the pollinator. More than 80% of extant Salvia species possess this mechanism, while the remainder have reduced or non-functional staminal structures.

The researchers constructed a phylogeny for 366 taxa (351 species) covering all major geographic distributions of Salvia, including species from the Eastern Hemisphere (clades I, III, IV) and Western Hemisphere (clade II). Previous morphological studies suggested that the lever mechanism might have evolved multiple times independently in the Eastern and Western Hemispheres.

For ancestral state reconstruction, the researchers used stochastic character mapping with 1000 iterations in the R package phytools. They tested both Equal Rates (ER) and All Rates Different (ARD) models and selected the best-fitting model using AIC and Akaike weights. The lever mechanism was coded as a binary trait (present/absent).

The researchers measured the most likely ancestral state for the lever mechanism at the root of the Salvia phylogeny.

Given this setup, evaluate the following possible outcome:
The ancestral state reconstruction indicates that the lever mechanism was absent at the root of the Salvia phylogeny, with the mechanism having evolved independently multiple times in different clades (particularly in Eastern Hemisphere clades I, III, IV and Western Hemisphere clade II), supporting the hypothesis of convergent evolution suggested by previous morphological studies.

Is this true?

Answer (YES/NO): NO